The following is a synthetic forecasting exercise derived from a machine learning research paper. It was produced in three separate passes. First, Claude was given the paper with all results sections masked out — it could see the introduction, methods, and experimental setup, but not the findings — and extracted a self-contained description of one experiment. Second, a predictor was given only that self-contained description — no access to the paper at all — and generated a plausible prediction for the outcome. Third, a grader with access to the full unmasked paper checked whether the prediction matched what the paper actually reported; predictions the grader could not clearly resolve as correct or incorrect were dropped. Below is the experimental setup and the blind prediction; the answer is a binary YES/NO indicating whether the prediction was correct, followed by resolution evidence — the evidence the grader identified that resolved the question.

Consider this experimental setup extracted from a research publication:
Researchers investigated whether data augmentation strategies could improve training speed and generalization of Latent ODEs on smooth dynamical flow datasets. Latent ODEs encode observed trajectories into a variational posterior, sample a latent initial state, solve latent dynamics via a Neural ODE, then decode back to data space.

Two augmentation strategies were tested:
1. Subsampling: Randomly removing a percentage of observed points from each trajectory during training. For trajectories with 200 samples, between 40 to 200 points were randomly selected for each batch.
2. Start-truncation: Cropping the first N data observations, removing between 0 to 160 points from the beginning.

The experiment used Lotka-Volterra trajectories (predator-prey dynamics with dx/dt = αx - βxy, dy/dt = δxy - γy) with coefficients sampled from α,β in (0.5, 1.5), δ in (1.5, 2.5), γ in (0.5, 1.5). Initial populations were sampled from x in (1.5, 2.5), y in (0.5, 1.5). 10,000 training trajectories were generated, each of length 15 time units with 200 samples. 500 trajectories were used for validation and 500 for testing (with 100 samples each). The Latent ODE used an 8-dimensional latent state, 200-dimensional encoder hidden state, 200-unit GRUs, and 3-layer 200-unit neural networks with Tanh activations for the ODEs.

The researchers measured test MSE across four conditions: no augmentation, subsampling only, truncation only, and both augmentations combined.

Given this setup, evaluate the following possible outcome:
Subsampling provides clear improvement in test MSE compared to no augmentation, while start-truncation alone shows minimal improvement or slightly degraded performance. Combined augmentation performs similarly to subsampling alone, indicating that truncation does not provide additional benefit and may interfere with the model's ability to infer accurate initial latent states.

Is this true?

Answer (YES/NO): NO